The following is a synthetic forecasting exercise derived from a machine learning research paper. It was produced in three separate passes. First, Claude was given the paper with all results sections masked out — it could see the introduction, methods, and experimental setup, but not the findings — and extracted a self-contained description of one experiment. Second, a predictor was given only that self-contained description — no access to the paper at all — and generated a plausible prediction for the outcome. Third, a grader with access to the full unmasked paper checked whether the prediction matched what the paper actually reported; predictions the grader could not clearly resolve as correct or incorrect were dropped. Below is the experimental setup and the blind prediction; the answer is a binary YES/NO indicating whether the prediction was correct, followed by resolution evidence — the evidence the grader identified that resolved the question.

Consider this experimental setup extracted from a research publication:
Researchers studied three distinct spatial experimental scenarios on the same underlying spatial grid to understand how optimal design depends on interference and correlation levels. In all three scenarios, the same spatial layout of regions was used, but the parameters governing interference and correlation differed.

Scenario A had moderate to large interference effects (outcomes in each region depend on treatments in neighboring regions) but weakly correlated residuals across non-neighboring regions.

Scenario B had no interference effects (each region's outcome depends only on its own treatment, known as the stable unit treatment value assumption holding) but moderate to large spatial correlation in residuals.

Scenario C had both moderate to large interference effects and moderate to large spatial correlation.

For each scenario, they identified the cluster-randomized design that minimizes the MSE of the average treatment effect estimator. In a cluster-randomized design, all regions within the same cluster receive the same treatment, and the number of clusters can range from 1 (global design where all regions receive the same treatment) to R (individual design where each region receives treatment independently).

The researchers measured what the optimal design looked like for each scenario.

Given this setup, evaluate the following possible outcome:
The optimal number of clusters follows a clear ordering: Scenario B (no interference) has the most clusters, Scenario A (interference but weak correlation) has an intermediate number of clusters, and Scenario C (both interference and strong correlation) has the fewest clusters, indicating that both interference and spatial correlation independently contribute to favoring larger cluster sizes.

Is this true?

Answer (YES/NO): NO